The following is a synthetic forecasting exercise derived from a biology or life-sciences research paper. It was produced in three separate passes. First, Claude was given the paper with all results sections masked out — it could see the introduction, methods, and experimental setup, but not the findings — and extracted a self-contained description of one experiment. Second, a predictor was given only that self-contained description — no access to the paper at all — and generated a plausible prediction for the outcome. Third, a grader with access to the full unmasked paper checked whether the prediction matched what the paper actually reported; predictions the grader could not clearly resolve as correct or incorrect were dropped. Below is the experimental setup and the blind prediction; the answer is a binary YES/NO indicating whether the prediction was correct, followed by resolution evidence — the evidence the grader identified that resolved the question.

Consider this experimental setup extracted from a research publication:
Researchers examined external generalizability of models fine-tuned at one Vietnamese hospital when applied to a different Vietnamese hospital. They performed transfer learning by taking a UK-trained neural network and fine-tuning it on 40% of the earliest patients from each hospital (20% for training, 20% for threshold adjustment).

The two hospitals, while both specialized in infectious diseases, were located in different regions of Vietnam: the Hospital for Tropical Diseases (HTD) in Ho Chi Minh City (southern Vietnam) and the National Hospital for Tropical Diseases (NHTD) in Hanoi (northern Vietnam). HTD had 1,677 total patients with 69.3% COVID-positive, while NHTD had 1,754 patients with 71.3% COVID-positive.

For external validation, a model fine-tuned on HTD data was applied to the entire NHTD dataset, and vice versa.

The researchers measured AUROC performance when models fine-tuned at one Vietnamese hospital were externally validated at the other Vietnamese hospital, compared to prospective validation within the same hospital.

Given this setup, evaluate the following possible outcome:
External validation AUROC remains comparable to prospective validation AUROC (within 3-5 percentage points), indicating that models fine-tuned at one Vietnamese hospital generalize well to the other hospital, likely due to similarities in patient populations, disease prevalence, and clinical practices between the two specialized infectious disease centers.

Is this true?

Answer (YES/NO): NO